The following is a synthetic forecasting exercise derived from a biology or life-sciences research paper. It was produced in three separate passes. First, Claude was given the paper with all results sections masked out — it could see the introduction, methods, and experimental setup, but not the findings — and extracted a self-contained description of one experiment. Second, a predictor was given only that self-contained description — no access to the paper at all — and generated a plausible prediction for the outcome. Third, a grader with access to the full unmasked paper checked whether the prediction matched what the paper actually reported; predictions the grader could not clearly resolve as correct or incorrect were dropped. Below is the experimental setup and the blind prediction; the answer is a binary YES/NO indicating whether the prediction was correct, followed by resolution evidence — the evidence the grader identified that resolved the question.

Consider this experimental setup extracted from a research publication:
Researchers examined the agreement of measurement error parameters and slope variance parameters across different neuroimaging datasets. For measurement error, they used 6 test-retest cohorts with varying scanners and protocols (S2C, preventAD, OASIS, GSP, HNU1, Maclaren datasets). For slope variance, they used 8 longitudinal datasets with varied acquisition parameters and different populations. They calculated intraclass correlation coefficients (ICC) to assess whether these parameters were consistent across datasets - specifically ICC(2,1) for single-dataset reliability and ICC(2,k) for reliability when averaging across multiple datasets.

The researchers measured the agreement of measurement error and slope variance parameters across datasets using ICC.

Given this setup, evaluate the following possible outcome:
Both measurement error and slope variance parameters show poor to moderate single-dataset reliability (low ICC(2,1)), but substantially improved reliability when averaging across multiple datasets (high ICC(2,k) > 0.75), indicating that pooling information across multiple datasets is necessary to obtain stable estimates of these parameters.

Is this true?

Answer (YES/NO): NO